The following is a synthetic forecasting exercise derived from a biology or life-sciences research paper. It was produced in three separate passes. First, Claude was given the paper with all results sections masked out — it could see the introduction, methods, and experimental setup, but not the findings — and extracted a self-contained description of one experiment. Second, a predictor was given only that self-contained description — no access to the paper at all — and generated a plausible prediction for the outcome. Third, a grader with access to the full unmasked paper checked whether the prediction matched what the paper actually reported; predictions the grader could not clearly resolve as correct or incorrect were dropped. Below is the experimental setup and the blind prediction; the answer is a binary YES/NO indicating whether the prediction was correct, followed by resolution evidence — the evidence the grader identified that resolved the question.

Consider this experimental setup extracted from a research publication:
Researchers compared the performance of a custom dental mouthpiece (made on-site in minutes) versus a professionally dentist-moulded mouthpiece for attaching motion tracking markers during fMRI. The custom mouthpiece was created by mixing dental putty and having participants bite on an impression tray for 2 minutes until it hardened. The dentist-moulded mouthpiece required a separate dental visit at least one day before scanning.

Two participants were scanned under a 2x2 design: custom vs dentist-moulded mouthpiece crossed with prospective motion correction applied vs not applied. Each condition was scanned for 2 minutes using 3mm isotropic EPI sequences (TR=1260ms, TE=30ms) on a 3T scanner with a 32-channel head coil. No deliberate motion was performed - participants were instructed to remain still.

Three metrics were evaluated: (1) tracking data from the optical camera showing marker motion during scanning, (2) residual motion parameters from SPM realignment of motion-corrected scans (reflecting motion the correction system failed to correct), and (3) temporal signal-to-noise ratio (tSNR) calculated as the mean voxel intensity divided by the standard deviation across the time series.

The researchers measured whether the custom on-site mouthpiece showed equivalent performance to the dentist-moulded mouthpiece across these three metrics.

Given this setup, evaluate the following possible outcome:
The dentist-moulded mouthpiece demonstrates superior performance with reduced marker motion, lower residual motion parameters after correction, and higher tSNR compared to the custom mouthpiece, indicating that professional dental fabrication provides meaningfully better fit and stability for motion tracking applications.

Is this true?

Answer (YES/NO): NO